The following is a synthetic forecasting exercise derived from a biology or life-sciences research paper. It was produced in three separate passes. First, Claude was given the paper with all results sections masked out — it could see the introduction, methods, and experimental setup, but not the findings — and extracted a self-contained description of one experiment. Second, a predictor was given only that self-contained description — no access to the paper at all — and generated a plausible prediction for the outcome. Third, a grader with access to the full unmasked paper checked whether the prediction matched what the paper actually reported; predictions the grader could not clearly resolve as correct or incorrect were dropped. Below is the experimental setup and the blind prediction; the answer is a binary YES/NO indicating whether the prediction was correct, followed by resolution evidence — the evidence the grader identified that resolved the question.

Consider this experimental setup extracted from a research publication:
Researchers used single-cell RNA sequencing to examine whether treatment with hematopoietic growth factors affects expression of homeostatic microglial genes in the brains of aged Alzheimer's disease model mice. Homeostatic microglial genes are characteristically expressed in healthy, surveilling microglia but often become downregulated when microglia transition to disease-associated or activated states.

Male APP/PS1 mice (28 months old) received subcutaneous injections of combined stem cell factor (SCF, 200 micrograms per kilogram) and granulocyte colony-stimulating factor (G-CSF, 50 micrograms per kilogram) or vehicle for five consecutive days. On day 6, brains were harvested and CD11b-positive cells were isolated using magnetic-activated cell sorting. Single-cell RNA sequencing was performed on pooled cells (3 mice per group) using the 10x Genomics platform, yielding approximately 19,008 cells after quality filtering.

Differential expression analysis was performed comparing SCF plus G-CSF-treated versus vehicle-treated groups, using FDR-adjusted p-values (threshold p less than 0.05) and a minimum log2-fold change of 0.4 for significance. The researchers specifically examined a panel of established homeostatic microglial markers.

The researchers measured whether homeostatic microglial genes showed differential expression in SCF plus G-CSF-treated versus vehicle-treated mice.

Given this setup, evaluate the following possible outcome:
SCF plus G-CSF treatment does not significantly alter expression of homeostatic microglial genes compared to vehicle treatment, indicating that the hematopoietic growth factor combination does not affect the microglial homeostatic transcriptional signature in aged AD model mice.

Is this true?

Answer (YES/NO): NO